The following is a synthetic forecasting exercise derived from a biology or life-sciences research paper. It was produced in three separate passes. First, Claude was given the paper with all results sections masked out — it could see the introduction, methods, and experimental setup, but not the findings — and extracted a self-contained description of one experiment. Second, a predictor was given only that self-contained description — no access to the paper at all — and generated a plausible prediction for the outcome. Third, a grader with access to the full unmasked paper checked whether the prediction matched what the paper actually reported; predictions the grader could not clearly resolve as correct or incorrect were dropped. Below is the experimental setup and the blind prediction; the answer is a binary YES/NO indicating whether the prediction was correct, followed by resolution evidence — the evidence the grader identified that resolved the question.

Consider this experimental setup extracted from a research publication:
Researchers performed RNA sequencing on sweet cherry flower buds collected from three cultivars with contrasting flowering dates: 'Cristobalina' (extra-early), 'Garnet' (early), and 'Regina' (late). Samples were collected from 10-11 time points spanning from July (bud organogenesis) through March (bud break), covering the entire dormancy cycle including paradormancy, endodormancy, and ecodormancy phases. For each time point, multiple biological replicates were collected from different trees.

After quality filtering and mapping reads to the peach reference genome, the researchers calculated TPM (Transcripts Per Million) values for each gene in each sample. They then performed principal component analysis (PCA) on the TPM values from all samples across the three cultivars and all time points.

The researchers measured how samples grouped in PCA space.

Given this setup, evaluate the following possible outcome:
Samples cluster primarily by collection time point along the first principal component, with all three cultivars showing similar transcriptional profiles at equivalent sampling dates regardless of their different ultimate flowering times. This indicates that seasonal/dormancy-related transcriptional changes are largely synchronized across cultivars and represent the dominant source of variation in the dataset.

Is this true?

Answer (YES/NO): NO